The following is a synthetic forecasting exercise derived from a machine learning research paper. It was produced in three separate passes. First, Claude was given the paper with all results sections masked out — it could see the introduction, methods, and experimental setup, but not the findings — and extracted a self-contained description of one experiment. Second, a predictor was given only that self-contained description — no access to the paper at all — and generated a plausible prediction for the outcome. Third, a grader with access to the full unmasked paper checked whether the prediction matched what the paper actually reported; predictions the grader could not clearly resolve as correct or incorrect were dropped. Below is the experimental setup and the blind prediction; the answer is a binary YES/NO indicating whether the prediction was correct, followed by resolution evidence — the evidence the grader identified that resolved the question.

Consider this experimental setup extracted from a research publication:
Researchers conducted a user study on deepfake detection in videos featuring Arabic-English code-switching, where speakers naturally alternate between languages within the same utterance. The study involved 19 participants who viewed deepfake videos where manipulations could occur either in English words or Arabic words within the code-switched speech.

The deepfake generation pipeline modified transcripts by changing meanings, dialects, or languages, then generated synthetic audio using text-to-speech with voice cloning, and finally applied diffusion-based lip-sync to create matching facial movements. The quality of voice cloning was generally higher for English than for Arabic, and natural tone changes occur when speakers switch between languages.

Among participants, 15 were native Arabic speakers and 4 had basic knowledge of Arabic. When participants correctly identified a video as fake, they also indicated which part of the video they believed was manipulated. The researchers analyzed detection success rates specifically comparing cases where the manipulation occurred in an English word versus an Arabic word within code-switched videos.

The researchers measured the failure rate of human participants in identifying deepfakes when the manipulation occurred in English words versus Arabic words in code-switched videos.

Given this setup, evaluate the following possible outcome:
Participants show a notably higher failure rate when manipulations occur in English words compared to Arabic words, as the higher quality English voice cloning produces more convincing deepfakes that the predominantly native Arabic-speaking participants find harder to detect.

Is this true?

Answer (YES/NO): YES